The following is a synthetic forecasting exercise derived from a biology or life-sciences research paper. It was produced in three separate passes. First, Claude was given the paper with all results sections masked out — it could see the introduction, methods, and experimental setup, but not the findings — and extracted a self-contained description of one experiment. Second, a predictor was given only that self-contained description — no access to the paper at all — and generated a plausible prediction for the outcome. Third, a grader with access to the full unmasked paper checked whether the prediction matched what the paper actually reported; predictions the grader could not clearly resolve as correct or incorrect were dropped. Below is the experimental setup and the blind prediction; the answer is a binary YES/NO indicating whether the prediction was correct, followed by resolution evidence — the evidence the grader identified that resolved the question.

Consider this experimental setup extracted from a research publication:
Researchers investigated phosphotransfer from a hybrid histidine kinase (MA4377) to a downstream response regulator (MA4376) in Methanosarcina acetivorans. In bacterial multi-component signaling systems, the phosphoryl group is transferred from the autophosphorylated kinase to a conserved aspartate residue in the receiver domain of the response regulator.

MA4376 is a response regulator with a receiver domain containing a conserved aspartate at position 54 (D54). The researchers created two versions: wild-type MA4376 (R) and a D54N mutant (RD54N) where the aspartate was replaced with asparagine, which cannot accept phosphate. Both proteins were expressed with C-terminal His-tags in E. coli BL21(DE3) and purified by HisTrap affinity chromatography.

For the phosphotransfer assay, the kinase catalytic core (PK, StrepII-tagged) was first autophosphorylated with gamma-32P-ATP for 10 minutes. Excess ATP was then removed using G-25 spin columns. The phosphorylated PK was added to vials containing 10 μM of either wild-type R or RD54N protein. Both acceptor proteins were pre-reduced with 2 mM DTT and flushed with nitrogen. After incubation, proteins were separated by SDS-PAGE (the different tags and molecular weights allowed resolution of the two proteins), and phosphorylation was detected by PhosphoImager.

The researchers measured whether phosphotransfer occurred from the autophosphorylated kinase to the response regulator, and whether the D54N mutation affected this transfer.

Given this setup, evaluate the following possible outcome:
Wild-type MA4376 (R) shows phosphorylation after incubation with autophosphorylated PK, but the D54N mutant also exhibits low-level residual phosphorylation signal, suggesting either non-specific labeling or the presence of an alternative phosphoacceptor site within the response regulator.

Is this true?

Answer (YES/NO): NO